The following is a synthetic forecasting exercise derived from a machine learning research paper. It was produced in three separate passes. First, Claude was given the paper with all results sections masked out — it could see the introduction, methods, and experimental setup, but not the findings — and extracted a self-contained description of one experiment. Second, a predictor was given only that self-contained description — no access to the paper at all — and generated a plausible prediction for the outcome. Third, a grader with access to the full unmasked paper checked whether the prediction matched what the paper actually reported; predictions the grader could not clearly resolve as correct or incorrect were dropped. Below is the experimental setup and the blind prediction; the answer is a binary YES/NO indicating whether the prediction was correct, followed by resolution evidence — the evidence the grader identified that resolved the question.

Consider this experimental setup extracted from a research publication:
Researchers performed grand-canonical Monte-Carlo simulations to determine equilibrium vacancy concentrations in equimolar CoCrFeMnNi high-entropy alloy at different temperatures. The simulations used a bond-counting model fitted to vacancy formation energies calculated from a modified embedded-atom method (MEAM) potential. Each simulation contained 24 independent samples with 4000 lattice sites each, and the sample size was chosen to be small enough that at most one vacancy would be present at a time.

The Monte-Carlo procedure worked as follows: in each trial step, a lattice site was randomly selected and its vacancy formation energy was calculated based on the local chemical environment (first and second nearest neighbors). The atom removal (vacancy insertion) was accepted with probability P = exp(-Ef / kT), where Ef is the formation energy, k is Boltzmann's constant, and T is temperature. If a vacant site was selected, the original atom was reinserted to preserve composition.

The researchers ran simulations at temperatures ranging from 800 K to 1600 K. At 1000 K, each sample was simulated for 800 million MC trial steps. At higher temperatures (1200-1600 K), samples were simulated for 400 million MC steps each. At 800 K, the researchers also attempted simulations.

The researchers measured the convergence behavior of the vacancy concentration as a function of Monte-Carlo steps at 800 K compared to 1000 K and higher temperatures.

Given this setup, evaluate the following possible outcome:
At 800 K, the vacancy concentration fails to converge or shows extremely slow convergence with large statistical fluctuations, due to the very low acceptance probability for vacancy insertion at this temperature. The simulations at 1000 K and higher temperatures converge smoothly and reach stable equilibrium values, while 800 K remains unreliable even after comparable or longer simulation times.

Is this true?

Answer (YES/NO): YES